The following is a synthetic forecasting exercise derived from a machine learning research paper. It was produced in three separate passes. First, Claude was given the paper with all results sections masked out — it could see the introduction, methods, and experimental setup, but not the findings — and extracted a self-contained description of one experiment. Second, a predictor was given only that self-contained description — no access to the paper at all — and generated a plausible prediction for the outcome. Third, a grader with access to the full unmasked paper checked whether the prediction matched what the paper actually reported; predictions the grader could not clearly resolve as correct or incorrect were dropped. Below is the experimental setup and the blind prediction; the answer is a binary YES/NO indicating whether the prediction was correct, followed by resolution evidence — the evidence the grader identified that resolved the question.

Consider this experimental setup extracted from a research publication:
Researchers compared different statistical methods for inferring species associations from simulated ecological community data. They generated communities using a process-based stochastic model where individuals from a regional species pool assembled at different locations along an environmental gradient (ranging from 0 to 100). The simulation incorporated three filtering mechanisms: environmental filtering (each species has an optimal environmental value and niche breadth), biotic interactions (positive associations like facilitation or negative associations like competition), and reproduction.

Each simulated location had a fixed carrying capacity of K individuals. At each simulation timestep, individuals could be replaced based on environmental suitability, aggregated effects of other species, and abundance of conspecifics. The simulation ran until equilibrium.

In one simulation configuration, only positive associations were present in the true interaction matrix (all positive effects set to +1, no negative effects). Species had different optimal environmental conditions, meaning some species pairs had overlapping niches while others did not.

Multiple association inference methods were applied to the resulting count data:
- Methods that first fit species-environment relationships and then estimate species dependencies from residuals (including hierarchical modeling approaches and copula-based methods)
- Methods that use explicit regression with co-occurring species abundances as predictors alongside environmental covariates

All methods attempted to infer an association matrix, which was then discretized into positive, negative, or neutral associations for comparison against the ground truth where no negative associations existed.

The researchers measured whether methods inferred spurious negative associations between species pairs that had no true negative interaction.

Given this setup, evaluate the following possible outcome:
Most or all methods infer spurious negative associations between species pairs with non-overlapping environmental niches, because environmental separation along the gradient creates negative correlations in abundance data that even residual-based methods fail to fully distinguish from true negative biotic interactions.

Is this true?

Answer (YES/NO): NO